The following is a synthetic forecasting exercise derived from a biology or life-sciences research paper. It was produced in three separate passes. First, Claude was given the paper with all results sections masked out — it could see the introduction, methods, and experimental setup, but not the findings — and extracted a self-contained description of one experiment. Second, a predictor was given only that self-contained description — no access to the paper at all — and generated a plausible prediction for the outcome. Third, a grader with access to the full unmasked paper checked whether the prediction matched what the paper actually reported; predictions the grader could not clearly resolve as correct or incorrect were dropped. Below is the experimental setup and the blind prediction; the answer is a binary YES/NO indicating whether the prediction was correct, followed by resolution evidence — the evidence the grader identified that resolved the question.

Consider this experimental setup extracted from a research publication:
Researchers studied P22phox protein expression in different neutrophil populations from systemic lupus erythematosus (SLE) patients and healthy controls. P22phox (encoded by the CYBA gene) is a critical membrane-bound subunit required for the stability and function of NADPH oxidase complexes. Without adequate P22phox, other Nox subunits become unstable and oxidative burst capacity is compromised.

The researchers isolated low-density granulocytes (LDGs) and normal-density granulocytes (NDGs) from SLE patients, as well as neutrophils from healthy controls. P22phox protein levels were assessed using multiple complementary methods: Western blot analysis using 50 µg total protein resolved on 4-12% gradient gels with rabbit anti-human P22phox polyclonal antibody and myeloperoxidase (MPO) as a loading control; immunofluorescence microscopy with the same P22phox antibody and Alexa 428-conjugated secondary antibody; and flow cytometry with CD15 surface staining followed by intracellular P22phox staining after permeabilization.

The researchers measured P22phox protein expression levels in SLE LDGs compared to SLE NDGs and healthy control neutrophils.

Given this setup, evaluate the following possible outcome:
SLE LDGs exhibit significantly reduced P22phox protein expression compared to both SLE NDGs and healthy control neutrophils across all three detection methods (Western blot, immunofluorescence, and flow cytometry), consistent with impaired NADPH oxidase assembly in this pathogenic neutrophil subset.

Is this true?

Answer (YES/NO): YES